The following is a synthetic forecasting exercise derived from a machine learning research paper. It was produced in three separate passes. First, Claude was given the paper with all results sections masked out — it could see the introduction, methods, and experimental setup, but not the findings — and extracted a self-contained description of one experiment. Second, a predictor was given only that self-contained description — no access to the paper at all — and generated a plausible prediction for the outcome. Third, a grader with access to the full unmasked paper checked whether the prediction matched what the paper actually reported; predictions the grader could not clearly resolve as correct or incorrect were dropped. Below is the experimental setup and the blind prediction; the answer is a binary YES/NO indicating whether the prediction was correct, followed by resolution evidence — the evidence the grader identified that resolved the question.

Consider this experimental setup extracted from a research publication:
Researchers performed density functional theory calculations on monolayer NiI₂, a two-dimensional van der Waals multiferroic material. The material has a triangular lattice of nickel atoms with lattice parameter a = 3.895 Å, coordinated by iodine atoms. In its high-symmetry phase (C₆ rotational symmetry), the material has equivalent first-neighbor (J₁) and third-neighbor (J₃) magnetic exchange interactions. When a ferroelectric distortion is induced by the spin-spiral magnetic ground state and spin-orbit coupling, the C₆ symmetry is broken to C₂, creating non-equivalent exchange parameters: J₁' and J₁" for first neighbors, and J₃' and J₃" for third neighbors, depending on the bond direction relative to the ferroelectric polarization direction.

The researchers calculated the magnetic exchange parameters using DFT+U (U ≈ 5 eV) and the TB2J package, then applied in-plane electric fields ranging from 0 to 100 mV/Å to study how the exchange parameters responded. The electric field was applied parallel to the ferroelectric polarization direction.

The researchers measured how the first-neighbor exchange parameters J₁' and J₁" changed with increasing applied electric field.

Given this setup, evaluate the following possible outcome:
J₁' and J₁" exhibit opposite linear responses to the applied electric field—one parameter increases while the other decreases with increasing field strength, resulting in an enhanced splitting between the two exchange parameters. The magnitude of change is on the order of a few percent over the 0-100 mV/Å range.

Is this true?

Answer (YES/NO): NO